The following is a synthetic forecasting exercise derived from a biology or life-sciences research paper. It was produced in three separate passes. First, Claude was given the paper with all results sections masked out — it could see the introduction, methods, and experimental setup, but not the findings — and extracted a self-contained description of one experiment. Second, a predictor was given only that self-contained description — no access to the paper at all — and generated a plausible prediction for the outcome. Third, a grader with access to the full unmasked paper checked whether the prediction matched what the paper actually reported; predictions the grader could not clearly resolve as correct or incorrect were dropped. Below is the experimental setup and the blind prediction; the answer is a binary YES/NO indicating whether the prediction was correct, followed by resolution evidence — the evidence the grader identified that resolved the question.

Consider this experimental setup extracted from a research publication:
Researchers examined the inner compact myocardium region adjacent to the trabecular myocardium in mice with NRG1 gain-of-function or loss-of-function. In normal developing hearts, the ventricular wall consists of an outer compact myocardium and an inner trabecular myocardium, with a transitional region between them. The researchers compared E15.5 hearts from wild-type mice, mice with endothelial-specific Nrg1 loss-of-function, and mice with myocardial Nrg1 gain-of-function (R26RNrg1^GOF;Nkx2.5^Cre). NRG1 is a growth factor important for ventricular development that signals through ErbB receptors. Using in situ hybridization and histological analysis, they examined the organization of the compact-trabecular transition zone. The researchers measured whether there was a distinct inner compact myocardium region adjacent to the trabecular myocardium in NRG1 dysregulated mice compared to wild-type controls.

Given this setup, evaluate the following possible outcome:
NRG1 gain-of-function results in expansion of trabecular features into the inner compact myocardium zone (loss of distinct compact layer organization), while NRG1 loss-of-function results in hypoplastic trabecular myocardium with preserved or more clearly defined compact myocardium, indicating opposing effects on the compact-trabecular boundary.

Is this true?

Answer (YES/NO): NO